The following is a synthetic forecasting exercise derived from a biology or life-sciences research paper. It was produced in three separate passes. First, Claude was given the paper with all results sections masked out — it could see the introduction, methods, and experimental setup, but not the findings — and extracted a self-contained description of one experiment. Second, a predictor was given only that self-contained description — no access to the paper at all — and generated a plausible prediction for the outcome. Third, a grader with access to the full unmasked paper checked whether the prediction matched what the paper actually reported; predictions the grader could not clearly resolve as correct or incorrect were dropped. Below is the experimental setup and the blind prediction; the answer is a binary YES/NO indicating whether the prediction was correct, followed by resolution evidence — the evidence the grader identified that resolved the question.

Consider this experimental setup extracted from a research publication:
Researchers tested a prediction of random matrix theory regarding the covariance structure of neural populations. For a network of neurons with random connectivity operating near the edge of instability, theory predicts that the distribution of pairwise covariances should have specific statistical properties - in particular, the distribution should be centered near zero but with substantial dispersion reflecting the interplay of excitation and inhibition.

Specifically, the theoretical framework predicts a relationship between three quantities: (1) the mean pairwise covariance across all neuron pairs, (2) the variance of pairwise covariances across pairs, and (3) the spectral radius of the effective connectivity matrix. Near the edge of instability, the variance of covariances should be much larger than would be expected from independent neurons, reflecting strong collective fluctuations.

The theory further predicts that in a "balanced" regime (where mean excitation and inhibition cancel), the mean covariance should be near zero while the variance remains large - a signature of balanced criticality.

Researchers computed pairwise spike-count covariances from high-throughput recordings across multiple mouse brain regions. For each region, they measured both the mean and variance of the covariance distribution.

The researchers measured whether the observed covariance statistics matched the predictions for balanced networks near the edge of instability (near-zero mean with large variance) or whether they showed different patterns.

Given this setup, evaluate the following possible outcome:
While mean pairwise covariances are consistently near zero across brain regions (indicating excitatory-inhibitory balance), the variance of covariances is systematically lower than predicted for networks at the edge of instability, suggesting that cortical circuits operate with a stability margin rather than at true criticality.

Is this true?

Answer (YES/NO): NO